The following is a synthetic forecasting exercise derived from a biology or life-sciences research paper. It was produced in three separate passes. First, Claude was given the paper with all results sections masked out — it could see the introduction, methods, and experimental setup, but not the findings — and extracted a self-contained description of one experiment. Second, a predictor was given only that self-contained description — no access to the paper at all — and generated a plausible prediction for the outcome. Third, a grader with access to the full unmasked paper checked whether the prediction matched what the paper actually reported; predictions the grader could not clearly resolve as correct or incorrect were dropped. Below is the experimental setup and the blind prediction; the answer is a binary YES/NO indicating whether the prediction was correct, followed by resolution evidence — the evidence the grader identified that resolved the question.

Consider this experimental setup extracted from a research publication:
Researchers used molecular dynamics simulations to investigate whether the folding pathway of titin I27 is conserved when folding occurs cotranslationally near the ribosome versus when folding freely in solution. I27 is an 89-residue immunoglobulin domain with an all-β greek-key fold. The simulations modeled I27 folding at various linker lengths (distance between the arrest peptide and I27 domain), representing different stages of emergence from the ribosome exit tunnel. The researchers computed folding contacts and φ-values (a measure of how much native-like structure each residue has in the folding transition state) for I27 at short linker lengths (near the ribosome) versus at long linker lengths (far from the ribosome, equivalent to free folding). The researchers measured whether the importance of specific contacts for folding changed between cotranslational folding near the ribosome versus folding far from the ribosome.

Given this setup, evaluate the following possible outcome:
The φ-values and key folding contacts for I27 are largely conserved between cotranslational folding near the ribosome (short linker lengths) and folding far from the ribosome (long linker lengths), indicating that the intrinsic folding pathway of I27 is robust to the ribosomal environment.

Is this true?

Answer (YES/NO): YES